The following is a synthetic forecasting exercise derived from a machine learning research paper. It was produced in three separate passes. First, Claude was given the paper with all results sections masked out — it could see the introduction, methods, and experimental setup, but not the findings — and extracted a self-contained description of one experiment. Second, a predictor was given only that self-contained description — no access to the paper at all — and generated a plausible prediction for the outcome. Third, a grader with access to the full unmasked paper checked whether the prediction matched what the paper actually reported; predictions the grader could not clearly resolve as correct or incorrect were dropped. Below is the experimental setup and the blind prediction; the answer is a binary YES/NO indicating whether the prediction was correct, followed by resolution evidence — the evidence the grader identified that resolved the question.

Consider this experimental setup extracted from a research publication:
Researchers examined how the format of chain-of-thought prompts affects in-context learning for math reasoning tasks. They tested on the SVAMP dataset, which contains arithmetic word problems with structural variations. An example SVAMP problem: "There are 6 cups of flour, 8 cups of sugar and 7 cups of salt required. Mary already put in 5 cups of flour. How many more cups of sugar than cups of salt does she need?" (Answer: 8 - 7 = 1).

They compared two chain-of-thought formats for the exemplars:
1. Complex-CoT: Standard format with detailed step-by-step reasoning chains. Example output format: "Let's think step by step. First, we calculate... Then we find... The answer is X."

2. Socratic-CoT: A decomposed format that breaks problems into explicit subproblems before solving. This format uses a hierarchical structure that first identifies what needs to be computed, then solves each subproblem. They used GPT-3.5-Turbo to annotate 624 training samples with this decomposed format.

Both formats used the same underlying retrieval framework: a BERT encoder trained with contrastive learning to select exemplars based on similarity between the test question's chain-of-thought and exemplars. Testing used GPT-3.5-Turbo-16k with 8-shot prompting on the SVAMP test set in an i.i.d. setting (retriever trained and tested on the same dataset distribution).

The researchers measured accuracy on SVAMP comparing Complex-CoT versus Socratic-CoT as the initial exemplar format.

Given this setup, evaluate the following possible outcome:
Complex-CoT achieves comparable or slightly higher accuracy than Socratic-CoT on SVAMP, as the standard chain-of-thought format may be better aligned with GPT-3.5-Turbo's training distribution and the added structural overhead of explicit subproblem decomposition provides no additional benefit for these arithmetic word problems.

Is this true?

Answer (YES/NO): NO